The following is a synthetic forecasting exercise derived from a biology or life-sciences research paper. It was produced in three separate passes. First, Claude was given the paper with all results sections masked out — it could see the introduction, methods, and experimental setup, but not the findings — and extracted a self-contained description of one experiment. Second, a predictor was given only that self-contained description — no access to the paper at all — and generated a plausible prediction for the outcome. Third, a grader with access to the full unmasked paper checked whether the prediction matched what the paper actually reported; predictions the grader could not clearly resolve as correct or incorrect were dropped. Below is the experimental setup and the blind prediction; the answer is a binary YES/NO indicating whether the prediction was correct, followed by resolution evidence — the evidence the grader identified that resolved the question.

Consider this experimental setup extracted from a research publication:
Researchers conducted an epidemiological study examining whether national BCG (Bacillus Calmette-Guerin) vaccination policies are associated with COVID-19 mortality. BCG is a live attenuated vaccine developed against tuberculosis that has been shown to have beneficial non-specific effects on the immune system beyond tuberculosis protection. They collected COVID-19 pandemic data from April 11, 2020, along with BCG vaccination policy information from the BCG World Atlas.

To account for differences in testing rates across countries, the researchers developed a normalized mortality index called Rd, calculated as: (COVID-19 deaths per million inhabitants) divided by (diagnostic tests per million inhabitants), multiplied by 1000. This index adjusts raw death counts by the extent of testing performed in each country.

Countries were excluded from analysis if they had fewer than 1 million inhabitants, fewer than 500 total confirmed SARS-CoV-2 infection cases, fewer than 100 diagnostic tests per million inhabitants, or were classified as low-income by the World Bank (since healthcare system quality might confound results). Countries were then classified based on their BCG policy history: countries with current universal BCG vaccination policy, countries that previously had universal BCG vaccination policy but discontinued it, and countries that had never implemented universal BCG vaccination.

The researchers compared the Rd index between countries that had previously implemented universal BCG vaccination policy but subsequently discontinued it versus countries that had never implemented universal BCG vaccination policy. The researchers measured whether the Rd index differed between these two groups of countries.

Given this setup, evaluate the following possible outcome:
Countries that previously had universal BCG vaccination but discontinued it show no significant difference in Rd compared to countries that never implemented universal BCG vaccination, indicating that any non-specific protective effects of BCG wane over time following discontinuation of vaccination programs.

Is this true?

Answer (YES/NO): NO